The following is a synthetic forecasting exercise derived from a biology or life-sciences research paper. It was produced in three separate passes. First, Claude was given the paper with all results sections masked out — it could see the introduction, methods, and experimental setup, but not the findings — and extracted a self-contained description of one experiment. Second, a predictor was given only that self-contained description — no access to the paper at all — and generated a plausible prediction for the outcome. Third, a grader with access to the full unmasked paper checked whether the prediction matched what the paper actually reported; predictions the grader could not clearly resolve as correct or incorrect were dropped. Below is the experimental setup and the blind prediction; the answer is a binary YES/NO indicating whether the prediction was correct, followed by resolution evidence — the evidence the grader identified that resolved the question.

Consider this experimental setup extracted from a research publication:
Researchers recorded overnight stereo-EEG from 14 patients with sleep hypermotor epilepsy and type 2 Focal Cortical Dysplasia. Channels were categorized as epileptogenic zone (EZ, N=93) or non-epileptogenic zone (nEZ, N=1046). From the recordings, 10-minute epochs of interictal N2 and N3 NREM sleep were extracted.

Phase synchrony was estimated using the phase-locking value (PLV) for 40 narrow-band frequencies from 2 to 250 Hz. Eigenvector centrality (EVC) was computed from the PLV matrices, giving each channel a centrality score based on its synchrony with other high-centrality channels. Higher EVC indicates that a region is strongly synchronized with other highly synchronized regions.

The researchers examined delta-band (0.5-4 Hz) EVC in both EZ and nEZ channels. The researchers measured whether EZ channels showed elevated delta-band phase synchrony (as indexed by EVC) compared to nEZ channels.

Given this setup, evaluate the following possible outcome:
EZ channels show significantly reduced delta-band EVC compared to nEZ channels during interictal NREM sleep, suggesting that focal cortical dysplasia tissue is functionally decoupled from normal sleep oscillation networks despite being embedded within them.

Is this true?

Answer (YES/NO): NO